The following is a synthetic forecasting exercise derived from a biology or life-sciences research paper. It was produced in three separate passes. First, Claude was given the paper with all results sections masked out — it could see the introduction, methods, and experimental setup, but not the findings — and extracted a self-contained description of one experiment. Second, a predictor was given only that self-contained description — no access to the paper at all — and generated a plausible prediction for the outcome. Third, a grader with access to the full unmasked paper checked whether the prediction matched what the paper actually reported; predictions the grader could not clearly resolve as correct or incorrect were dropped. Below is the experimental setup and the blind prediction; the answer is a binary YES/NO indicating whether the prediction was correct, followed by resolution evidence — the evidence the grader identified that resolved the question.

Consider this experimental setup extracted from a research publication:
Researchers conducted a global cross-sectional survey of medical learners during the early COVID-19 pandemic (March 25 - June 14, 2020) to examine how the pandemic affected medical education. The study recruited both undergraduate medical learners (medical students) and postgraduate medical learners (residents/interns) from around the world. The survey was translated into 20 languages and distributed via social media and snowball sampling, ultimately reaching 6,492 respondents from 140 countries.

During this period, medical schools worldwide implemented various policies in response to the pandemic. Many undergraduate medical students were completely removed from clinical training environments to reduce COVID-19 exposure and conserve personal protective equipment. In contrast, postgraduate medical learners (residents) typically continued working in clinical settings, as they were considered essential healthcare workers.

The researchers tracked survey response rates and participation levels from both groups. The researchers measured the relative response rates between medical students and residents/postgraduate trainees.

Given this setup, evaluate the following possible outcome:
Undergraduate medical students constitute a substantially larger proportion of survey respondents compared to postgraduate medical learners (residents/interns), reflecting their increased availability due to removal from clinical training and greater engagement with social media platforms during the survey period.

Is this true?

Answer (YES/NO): YES